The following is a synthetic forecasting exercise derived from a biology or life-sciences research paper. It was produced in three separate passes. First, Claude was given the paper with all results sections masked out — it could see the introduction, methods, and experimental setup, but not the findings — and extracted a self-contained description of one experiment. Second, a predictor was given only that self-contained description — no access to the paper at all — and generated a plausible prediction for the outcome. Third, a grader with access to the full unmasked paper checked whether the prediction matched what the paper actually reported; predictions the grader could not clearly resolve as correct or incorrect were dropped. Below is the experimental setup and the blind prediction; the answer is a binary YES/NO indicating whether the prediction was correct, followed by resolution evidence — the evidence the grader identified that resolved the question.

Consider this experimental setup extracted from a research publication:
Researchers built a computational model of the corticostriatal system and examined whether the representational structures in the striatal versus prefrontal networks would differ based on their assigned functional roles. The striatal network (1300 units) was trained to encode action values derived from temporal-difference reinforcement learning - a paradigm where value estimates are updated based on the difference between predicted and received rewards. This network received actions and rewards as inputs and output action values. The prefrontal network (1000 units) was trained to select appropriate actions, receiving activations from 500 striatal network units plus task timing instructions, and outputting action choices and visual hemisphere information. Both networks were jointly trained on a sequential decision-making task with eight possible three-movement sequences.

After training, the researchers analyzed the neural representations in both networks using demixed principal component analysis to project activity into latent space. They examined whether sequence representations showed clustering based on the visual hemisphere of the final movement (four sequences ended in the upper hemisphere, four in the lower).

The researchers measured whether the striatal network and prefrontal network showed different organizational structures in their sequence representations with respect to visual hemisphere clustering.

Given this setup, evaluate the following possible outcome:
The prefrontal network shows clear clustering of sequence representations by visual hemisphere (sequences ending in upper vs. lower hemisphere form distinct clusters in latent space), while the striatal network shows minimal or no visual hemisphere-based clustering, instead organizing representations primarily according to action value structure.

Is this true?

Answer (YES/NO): NO